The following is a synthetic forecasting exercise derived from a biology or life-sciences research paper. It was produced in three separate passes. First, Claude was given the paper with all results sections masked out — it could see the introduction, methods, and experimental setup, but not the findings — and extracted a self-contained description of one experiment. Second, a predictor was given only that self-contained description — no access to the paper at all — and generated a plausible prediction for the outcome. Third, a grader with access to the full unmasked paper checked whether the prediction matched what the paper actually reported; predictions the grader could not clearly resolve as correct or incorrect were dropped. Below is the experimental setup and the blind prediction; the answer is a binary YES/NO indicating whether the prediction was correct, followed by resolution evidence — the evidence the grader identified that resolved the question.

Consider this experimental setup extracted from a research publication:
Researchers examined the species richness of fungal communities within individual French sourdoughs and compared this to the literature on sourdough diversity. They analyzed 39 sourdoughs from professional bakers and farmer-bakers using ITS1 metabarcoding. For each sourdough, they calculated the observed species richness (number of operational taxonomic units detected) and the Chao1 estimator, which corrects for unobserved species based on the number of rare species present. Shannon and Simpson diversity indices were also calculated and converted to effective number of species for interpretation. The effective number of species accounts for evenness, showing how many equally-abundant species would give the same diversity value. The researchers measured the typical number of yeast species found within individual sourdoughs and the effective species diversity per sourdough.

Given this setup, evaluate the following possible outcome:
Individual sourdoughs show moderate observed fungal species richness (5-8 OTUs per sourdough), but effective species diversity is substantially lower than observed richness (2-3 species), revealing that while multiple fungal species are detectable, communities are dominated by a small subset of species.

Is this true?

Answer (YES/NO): NO